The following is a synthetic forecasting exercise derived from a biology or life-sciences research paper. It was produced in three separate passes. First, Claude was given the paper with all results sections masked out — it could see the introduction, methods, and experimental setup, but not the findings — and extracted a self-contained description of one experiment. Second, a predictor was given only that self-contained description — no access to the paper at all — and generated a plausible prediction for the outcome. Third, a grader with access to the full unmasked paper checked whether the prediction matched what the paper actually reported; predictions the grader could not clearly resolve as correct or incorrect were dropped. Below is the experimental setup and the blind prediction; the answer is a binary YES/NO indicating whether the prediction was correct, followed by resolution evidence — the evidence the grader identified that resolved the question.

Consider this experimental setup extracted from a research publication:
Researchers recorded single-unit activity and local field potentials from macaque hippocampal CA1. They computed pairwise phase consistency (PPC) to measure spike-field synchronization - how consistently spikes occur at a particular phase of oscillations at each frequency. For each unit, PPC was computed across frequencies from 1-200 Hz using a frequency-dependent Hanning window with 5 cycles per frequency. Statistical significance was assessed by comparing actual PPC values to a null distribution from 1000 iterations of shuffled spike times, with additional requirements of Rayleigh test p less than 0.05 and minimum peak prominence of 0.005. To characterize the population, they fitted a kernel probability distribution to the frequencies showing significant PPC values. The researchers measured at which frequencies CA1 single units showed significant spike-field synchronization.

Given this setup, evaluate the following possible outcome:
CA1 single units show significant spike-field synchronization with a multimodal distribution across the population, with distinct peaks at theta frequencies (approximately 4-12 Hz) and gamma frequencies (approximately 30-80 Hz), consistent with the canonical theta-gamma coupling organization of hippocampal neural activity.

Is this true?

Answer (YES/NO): NO